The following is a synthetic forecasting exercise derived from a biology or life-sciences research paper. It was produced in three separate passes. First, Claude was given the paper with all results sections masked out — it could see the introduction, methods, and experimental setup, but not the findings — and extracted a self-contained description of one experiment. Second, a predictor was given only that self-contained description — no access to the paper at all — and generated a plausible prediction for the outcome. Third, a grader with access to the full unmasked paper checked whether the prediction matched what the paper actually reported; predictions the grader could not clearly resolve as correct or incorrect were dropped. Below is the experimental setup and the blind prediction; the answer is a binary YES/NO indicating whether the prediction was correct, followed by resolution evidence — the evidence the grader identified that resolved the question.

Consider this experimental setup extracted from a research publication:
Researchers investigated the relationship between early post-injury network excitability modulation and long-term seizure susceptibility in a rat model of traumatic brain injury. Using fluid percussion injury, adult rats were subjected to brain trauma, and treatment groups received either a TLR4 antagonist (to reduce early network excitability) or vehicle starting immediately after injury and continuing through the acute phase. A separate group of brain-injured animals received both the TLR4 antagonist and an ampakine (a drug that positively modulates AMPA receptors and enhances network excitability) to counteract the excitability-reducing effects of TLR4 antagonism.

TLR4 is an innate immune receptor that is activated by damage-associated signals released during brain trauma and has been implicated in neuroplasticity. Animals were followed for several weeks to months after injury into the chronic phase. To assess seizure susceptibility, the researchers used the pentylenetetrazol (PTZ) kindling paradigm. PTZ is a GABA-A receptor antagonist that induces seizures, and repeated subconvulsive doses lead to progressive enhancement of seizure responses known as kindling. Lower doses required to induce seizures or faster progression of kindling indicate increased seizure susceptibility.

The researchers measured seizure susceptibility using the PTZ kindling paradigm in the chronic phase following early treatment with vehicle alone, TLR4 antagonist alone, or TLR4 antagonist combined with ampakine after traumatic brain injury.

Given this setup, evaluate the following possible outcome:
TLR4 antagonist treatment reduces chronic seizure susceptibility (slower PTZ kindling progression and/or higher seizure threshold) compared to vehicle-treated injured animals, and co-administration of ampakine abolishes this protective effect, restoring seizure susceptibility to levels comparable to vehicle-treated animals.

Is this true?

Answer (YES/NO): NO